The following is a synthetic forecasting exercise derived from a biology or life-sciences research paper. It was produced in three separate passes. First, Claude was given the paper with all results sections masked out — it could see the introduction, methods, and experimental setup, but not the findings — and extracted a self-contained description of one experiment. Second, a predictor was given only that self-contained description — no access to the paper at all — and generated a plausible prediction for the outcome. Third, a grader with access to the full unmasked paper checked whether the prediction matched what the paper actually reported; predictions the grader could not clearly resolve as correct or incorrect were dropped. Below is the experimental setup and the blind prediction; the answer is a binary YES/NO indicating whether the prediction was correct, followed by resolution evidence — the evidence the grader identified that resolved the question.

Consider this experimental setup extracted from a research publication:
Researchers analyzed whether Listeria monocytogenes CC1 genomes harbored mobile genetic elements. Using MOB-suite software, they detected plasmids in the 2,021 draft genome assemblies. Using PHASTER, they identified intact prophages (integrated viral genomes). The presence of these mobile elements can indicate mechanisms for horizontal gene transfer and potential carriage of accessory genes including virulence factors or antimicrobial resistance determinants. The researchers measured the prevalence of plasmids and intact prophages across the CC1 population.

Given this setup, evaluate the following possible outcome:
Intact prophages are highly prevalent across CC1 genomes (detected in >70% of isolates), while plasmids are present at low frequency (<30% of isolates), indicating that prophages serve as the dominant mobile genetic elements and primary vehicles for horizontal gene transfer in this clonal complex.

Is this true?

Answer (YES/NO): NO